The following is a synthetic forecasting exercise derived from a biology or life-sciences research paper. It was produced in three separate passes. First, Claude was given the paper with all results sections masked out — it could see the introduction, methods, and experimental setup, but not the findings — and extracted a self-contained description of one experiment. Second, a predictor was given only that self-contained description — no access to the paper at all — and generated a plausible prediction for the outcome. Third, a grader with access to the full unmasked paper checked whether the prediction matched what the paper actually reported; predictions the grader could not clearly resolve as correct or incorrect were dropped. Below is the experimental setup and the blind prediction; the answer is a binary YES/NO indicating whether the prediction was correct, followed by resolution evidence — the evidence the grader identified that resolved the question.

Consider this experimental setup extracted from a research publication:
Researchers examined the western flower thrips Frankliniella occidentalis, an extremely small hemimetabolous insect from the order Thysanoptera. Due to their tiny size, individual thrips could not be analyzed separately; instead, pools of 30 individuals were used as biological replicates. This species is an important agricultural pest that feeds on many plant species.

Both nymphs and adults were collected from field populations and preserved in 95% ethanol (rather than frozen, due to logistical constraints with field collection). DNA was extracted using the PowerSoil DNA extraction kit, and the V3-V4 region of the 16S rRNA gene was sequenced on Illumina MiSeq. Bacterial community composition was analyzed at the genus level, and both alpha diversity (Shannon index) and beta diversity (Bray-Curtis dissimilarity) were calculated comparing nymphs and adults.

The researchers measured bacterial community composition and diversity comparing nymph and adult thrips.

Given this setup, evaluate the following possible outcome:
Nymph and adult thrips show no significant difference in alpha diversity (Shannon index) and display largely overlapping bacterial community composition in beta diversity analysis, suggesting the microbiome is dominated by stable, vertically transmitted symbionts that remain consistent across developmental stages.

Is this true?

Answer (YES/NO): NO